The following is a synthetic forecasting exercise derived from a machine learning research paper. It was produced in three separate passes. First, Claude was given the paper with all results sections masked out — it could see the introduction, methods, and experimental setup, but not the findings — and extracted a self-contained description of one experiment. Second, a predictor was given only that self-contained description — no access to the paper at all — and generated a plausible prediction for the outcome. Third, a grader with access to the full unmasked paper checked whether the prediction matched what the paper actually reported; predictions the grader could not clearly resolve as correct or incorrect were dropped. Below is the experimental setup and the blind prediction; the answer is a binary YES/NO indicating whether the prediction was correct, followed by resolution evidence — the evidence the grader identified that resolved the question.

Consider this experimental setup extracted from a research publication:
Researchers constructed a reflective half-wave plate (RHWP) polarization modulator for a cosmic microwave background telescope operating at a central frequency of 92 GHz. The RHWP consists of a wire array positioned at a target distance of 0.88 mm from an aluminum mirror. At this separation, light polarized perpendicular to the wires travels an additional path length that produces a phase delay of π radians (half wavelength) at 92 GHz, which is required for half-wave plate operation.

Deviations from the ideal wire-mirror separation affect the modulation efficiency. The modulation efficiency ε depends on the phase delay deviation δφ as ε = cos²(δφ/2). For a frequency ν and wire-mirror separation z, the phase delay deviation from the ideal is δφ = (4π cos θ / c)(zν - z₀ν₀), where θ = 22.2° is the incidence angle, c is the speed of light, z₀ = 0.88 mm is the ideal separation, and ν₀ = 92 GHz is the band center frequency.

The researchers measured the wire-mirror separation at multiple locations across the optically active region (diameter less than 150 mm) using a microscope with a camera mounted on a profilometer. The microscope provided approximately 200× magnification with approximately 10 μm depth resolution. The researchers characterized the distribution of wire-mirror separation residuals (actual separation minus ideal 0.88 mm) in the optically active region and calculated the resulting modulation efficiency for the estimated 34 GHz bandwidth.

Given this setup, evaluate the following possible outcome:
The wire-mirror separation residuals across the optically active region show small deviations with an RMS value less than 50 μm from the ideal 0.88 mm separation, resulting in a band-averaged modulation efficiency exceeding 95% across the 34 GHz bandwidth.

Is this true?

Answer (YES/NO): YES